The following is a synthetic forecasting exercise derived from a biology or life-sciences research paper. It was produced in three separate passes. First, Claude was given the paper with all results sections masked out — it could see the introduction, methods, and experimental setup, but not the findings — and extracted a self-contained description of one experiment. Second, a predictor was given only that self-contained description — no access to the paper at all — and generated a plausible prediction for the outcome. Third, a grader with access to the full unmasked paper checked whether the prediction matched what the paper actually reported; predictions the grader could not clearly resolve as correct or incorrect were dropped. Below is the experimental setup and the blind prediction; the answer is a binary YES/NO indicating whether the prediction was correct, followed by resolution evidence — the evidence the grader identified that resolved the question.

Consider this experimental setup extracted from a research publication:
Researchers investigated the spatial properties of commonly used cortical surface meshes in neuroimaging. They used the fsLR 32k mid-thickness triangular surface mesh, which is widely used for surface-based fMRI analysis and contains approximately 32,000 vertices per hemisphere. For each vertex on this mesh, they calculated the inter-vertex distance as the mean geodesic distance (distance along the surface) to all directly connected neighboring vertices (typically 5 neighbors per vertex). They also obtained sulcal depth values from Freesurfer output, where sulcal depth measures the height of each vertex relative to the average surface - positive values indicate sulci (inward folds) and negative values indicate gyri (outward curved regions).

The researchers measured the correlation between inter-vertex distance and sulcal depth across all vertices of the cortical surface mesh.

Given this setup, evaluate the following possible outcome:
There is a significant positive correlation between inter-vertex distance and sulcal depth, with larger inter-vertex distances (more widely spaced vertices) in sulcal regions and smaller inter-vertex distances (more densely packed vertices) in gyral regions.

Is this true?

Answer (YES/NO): NO